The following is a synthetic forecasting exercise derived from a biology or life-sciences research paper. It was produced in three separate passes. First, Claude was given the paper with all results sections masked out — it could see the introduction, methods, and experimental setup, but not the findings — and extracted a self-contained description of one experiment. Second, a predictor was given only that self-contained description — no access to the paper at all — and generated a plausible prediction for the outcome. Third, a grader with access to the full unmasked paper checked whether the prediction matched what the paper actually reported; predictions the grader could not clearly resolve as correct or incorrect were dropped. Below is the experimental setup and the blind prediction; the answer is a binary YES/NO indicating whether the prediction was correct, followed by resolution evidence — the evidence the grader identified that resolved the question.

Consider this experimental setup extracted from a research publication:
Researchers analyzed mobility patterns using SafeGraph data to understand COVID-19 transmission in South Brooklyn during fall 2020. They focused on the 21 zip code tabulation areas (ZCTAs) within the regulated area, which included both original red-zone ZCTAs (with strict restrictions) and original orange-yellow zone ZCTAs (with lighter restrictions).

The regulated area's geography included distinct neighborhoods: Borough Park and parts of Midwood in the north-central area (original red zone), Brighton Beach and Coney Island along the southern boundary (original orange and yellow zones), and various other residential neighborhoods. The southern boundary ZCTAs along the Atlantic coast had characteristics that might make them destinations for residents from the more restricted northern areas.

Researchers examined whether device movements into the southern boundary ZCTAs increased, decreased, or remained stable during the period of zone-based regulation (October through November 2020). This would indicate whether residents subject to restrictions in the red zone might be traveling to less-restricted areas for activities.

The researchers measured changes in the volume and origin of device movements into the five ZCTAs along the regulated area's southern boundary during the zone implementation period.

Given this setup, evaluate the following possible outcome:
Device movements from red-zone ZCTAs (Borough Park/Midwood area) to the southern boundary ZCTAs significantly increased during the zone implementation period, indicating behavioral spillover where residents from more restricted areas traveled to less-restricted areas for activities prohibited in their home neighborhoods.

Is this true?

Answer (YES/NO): NO